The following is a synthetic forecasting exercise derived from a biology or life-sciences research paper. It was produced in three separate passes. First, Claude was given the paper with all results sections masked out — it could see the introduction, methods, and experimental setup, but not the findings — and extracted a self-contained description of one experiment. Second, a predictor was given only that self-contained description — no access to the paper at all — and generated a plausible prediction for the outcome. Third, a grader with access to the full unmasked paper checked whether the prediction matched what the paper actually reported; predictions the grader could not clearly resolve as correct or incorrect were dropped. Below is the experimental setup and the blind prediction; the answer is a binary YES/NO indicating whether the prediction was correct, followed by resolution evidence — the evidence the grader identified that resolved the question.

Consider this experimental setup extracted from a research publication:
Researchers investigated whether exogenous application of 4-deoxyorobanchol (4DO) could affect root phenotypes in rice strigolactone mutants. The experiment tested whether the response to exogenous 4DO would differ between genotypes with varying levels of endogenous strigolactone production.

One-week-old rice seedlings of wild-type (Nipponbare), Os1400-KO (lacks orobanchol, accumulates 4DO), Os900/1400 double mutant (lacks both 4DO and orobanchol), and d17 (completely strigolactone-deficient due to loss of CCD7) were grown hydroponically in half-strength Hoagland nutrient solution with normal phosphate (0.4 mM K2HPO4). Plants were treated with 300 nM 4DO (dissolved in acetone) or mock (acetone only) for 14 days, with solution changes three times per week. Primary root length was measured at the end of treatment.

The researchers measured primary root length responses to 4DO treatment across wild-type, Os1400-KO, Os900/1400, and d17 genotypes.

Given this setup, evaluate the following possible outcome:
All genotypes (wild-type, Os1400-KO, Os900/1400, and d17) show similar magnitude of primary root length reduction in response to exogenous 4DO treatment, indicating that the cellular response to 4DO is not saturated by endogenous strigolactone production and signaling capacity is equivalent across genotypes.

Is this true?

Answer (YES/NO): NO